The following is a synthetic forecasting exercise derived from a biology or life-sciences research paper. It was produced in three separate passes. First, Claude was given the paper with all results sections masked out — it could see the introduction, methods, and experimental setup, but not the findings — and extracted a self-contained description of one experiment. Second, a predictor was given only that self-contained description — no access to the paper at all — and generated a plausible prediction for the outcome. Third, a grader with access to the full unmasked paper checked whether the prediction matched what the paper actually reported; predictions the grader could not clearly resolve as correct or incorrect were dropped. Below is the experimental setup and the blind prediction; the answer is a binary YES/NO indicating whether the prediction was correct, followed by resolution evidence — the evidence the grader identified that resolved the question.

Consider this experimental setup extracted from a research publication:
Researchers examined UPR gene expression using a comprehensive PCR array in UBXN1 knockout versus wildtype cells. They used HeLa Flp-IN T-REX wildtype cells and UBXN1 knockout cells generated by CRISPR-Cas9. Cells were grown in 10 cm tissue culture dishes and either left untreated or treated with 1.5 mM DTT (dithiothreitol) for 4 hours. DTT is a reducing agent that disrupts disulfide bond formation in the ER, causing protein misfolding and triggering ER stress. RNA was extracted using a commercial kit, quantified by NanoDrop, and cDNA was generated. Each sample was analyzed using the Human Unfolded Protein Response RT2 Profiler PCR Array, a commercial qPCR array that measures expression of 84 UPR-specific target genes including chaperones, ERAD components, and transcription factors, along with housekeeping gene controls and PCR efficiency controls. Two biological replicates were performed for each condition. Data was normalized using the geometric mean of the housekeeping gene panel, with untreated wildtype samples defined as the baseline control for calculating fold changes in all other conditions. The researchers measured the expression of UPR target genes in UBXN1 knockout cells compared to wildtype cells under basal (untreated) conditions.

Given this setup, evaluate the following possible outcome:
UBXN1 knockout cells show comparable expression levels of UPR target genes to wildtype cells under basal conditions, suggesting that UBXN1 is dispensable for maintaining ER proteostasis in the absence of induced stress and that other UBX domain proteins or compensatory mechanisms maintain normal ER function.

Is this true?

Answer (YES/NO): NO